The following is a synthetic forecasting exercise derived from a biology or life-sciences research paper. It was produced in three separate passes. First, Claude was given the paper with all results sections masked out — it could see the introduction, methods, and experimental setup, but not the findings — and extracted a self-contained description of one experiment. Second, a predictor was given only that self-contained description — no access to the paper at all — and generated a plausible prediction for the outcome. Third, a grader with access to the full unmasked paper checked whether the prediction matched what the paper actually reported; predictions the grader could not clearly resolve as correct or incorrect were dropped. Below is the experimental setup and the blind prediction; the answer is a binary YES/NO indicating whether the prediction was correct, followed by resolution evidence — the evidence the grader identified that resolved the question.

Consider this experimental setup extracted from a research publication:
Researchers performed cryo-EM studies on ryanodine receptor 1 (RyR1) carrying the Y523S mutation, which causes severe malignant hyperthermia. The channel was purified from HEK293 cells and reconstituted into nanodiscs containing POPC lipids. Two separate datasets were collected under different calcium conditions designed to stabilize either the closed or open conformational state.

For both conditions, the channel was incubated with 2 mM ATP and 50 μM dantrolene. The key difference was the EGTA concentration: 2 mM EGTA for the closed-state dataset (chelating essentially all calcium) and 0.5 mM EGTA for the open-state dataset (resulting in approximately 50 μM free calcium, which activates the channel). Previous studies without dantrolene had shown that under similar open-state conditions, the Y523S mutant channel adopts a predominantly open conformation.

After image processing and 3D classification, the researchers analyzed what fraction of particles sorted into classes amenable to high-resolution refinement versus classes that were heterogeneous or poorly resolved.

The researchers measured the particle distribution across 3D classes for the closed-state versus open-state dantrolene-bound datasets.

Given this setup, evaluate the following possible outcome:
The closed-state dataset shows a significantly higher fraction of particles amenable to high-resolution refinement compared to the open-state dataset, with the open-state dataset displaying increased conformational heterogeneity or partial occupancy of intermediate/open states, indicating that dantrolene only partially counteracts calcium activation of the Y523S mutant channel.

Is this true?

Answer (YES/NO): YES